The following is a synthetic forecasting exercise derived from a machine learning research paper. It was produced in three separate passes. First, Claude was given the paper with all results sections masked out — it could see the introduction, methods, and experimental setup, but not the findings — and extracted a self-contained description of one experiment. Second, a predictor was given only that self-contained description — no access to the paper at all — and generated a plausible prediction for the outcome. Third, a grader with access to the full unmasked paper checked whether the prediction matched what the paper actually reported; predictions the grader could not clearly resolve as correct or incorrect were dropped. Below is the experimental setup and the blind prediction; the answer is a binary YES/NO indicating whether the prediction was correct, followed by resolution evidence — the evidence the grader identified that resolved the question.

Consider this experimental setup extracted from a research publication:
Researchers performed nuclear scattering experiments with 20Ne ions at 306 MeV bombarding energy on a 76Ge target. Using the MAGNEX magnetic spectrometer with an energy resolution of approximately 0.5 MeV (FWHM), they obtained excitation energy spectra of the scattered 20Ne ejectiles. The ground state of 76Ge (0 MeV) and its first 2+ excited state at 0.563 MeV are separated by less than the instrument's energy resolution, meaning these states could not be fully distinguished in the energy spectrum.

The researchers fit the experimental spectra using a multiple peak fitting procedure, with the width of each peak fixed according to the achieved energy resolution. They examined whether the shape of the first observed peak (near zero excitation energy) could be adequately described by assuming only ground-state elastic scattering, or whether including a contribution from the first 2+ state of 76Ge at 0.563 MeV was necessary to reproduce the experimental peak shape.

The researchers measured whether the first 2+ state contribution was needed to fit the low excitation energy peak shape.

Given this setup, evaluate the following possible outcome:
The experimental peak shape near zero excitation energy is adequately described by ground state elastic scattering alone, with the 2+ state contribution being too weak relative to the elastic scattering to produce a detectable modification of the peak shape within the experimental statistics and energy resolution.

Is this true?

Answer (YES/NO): NO